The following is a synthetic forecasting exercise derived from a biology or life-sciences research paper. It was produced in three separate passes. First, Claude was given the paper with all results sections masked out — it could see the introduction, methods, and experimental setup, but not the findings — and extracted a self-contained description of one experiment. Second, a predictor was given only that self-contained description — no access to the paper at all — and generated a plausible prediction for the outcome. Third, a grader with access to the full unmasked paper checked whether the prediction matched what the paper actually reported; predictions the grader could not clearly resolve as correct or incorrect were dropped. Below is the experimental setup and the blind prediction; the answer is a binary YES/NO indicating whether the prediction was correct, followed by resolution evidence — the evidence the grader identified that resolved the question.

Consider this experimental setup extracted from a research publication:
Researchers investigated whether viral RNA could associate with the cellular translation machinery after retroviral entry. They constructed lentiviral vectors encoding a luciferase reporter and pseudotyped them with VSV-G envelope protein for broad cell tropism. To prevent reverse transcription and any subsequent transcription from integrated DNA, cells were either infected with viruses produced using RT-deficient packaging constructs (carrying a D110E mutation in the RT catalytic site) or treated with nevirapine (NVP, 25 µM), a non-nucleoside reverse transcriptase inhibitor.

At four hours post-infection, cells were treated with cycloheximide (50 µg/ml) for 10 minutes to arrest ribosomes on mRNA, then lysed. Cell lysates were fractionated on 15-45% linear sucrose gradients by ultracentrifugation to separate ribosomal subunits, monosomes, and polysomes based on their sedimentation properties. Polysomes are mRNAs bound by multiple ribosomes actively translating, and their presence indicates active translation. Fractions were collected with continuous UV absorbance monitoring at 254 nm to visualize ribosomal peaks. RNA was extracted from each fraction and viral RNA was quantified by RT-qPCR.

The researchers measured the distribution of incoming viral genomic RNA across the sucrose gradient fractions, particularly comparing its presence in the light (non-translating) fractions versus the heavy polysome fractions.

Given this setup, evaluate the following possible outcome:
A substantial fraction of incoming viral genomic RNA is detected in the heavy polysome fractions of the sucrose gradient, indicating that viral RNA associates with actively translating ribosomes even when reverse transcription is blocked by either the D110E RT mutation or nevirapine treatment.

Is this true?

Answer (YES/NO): NO